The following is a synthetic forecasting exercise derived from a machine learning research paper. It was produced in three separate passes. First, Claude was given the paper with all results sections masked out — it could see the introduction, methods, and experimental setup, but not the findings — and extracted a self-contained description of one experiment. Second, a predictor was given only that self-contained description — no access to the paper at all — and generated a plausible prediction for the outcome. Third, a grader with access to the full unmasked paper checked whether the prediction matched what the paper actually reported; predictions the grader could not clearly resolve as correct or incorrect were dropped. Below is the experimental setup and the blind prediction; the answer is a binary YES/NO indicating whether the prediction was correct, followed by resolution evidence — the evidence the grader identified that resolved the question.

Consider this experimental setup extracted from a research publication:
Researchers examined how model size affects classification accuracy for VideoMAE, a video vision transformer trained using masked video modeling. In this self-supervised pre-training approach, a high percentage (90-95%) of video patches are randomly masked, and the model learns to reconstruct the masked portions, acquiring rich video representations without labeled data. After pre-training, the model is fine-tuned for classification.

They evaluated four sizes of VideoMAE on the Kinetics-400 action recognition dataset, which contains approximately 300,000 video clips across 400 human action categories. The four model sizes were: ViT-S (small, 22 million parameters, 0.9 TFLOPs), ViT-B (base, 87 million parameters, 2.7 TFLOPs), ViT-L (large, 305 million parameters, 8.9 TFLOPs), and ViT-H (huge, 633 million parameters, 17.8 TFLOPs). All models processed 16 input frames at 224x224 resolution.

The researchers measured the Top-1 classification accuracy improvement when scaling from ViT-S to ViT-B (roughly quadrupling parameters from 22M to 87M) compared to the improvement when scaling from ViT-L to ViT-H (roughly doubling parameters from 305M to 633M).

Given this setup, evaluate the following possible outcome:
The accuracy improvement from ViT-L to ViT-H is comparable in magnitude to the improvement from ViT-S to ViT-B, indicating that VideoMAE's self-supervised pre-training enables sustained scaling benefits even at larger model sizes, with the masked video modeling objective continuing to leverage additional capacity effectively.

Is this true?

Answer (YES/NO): NO